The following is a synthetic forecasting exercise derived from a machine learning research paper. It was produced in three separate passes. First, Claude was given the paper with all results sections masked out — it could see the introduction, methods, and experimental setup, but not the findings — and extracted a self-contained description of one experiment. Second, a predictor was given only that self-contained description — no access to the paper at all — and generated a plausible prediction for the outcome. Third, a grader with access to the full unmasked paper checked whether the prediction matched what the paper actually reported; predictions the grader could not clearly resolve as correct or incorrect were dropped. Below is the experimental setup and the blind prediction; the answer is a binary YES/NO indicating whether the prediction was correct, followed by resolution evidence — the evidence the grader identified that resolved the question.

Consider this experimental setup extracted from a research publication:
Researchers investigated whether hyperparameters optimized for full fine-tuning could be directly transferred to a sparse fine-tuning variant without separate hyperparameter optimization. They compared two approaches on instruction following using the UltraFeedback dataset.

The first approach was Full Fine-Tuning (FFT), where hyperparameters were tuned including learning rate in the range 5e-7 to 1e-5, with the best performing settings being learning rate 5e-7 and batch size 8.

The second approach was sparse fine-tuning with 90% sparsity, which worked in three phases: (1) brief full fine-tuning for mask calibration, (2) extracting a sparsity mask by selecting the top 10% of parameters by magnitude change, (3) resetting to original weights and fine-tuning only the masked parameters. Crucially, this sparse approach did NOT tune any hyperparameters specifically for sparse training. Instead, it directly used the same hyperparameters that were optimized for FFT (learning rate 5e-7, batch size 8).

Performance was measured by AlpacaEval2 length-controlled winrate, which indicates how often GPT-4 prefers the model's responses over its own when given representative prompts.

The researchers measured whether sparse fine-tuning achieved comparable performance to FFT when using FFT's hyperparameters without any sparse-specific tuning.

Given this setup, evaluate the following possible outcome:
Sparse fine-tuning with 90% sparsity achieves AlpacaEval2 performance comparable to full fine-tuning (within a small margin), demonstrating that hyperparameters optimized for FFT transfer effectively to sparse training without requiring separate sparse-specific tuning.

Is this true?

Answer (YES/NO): YES